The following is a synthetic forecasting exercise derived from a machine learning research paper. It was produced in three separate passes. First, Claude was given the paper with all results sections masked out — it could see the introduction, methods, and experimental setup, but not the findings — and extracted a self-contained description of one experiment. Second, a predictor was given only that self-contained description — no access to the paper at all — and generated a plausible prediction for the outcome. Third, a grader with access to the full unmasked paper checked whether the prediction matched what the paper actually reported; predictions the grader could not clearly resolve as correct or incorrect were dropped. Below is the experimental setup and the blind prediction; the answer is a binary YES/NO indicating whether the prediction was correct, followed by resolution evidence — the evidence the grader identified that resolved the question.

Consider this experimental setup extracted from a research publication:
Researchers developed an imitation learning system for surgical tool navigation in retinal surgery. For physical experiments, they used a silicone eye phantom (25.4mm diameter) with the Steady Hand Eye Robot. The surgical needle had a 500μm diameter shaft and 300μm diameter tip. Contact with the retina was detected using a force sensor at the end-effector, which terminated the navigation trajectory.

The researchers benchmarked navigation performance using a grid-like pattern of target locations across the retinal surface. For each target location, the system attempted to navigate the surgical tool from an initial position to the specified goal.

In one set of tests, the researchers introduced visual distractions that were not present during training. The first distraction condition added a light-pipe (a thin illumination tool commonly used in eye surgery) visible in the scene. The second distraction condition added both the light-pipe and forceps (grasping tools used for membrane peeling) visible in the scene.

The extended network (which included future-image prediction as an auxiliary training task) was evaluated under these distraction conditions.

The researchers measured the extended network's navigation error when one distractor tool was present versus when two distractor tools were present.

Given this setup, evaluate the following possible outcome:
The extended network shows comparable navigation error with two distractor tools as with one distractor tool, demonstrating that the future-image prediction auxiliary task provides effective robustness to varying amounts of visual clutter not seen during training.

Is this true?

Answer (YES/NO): YES